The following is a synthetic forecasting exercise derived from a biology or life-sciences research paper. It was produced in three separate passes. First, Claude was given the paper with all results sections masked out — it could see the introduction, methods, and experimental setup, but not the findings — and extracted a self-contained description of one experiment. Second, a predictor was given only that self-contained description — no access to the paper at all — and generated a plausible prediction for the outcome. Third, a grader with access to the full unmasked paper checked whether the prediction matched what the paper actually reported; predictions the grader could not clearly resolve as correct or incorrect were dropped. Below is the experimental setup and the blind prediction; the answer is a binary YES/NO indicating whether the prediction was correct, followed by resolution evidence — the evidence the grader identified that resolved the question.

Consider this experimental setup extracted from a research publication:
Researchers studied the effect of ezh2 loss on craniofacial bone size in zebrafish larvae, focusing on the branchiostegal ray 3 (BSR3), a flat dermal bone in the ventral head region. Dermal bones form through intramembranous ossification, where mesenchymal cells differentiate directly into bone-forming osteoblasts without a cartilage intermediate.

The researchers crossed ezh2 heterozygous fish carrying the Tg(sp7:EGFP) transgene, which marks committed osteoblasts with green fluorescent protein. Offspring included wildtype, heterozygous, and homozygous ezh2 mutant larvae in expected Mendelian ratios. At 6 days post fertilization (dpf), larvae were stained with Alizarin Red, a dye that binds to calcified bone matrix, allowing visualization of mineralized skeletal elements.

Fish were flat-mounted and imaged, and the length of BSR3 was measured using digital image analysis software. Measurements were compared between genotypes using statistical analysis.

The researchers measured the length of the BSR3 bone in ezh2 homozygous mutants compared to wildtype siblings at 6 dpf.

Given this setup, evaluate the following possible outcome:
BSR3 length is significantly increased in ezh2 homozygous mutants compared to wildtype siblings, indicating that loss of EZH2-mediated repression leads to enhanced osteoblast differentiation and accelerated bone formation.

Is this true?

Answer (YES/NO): NO